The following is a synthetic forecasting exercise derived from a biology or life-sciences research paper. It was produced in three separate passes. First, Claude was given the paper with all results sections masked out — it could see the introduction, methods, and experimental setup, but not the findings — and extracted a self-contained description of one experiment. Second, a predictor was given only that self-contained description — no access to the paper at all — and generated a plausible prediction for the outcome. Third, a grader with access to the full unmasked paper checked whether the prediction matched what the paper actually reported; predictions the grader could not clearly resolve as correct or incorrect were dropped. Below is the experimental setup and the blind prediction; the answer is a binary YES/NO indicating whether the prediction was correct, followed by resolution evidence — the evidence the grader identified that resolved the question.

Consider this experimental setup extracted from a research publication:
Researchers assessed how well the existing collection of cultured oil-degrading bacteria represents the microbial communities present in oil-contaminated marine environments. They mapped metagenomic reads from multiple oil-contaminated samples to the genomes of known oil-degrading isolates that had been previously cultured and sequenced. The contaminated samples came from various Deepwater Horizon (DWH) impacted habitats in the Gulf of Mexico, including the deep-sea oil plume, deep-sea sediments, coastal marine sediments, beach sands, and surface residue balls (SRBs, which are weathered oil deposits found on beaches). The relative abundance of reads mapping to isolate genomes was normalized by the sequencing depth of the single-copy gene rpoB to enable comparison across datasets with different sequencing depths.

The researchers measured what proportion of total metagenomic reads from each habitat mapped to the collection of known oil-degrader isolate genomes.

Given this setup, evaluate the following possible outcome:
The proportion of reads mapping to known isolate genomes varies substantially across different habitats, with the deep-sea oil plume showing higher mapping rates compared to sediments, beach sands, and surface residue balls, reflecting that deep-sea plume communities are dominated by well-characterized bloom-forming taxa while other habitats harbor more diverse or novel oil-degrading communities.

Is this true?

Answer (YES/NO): NO